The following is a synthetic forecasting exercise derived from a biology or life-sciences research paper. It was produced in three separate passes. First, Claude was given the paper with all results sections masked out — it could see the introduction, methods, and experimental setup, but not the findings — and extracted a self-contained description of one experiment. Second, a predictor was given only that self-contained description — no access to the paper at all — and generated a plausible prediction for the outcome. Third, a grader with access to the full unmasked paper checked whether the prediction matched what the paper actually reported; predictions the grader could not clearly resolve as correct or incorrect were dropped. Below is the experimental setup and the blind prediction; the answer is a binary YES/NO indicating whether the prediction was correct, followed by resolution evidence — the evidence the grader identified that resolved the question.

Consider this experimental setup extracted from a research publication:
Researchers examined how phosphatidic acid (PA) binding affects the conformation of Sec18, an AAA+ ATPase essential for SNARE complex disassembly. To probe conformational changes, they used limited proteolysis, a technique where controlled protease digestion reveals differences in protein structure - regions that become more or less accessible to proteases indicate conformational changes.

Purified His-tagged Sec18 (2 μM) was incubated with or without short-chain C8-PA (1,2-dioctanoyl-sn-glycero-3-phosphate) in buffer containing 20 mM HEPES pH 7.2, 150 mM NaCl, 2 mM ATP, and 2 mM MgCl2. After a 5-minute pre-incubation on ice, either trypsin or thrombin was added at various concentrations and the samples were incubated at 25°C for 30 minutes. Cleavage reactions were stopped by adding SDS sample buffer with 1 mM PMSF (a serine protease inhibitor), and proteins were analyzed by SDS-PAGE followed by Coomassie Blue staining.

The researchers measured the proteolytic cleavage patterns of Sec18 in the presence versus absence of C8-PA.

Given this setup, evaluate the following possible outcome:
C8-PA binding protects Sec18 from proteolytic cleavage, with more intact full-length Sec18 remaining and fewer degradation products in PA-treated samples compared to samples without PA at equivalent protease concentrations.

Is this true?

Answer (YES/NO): NO